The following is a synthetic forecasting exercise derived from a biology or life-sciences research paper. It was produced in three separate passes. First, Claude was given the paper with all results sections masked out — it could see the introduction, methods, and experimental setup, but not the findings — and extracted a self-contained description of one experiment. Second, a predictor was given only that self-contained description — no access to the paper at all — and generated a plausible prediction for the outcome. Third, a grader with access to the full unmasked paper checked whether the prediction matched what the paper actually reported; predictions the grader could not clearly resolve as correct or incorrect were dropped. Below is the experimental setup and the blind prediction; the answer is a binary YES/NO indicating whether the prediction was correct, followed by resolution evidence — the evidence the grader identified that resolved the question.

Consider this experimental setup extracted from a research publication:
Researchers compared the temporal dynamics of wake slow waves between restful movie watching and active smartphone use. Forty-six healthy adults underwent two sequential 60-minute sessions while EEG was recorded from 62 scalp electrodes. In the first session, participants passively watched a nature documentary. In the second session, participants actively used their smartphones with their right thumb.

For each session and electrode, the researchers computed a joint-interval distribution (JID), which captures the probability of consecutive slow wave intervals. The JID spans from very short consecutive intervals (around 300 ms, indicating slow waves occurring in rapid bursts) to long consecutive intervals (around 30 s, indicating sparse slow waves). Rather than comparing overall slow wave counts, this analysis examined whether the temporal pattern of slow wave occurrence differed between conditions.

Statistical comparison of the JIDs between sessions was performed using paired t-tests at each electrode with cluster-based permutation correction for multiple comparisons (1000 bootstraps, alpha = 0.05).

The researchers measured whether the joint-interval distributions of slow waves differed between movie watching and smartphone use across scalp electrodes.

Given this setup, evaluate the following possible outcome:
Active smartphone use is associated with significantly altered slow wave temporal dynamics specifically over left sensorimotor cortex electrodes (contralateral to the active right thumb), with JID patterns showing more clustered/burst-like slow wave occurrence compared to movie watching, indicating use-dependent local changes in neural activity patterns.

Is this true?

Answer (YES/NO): NO